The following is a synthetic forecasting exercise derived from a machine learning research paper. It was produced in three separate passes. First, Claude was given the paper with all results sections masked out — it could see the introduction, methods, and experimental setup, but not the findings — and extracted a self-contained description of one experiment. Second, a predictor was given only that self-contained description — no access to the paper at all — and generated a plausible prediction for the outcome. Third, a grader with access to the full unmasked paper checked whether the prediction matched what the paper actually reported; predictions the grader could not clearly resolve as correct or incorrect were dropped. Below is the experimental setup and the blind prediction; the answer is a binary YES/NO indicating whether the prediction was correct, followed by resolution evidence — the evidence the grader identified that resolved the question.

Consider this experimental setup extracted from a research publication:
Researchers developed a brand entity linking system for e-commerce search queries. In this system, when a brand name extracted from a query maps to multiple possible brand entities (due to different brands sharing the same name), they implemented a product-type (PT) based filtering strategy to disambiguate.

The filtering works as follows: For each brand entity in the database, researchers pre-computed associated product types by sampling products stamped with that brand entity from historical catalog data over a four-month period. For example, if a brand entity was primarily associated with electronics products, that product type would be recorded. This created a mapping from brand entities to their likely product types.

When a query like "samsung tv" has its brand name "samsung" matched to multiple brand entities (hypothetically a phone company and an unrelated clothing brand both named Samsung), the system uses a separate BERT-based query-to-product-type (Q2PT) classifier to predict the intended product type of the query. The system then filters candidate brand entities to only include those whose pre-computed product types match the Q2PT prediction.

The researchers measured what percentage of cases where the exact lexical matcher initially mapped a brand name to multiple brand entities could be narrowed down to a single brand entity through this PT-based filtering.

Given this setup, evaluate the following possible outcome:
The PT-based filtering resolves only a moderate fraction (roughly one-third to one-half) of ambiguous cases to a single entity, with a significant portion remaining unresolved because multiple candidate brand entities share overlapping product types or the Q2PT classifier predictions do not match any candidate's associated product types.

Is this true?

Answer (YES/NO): NO